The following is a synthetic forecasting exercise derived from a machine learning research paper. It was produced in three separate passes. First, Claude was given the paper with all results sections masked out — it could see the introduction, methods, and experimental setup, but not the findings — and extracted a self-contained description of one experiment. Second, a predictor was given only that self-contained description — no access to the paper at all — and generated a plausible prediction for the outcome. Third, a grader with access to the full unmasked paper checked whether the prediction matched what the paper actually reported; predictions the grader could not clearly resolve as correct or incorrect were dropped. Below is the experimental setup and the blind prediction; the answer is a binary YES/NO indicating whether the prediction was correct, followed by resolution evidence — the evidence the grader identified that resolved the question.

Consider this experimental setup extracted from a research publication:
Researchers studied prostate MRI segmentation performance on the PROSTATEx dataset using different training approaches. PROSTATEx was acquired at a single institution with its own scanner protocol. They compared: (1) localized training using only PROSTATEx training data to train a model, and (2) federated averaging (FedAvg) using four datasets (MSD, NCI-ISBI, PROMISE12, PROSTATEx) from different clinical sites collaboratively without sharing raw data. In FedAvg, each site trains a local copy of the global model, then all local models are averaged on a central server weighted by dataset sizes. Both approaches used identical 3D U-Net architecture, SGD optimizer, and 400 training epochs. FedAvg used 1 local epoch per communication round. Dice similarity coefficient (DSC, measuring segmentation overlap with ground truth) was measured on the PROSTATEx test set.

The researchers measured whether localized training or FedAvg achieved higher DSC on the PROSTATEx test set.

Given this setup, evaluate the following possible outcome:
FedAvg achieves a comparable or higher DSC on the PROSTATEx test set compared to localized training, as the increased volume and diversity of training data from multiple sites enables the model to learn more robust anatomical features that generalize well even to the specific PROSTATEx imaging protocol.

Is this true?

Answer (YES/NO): NO